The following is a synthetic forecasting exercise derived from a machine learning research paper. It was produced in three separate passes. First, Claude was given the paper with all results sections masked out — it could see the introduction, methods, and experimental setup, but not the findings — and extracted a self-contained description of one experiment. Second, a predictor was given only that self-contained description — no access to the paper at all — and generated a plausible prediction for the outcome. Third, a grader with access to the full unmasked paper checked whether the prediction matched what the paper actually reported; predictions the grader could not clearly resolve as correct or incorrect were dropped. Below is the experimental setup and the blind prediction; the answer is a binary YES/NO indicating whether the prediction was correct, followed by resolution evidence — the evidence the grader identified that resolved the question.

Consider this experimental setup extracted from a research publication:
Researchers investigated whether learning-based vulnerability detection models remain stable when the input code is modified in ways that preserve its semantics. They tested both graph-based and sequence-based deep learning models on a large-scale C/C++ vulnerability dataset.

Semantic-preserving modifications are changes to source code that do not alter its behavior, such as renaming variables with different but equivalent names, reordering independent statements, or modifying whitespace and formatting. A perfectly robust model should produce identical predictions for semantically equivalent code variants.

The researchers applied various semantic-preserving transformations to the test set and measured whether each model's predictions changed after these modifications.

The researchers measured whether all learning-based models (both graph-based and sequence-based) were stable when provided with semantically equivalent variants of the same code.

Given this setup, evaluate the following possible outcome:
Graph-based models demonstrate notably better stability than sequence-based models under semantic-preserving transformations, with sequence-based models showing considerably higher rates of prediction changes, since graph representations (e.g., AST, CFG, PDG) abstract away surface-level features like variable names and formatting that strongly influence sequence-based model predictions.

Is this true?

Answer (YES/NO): NO